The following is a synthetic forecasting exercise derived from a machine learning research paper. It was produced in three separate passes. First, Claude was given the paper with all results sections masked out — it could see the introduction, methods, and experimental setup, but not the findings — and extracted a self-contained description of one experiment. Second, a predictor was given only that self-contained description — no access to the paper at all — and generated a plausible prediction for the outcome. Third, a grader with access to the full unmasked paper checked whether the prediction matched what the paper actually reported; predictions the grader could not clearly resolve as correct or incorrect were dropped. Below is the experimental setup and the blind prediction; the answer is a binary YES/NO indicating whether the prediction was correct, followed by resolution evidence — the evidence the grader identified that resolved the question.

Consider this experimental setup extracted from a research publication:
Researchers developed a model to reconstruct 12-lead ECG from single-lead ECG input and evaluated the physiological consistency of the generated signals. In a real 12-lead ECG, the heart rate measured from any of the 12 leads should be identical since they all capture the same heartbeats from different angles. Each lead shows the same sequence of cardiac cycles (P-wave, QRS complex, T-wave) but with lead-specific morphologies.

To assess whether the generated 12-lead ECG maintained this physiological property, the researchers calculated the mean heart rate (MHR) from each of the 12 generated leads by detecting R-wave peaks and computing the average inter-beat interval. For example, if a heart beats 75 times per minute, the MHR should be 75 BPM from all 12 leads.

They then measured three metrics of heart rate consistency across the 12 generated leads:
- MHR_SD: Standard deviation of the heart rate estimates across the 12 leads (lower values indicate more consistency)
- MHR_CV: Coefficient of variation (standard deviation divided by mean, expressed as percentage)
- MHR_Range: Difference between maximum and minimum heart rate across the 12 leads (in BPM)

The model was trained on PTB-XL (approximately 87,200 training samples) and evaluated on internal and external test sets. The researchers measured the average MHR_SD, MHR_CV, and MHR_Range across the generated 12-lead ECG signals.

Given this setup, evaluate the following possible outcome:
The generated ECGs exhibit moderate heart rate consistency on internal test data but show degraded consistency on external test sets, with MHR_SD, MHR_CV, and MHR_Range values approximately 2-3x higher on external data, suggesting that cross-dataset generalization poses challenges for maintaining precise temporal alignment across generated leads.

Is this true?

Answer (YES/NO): NO